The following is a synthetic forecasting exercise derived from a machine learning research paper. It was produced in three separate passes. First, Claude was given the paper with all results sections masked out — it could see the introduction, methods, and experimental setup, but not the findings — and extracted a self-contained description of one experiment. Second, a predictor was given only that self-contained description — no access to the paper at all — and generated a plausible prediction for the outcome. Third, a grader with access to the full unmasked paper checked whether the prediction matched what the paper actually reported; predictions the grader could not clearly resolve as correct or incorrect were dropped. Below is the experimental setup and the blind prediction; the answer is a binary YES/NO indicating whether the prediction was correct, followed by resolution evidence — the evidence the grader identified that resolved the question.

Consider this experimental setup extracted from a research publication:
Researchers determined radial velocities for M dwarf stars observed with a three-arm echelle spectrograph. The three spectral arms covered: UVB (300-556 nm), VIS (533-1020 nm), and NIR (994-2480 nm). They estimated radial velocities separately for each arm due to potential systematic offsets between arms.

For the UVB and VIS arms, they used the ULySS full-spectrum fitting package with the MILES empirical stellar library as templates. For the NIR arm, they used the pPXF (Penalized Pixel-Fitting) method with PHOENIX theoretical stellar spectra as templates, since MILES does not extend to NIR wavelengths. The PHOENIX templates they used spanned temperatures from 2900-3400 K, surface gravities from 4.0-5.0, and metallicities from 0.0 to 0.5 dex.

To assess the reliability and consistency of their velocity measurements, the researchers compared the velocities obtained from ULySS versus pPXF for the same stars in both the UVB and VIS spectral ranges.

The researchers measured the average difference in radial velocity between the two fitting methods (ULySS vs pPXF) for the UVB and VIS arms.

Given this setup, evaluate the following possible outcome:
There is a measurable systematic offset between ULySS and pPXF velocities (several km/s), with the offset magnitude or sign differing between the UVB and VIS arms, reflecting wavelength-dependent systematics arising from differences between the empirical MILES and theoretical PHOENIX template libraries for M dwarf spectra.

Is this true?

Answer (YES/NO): NO